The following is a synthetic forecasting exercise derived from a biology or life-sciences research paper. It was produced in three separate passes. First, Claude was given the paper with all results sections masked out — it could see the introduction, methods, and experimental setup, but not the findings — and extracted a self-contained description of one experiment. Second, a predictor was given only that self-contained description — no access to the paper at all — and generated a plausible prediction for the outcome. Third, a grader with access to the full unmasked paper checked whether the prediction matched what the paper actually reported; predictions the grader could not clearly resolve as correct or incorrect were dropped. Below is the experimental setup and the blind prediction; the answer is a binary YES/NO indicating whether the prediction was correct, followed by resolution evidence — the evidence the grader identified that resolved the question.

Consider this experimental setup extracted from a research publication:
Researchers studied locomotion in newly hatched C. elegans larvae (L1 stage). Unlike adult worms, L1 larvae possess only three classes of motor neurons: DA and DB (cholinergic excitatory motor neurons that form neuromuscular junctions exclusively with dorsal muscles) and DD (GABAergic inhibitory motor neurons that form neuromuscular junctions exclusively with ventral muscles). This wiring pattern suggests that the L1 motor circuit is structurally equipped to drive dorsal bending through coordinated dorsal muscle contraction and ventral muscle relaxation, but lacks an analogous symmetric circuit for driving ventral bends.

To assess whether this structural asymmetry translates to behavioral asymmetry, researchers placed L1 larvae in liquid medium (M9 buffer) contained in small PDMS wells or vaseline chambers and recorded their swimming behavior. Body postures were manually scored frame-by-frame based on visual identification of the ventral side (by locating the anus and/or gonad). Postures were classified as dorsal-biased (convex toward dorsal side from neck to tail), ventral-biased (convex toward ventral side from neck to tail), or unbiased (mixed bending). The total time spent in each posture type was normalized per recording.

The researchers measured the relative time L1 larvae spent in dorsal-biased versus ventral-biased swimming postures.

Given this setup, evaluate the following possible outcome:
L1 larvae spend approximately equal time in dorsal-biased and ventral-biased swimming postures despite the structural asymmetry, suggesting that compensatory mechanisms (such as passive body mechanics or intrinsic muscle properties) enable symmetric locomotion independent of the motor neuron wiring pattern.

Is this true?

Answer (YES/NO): NO